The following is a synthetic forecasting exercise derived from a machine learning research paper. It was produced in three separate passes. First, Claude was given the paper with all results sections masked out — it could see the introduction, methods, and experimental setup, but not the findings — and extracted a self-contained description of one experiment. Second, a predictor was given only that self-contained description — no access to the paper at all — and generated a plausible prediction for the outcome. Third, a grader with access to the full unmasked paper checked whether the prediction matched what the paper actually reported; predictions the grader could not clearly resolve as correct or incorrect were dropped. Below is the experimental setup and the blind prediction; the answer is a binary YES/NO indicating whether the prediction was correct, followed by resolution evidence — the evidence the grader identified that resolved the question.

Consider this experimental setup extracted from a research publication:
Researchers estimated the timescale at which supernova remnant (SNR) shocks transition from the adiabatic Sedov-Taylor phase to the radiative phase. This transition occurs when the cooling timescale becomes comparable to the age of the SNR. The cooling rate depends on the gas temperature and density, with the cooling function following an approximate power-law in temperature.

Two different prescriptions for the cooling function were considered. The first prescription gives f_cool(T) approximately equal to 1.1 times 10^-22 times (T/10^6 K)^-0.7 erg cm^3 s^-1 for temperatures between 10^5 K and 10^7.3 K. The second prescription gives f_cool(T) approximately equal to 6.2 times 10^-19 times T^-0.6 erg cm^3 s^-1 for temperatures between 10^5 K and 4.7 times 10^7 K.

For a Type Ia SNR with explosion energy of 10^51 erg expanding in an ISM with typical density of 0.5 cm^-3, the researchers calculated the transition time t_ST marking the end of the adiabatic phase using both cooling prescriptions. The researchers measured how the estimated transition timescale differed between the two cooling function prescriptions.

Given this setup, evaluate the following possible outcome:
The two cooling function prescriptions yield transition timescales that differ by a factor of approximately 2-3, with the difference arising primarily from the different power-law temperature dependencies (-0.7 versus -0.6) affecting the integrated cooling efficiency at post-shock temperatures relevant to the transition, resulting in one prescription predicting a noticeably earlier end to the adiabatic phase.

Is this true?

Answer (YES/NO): YES